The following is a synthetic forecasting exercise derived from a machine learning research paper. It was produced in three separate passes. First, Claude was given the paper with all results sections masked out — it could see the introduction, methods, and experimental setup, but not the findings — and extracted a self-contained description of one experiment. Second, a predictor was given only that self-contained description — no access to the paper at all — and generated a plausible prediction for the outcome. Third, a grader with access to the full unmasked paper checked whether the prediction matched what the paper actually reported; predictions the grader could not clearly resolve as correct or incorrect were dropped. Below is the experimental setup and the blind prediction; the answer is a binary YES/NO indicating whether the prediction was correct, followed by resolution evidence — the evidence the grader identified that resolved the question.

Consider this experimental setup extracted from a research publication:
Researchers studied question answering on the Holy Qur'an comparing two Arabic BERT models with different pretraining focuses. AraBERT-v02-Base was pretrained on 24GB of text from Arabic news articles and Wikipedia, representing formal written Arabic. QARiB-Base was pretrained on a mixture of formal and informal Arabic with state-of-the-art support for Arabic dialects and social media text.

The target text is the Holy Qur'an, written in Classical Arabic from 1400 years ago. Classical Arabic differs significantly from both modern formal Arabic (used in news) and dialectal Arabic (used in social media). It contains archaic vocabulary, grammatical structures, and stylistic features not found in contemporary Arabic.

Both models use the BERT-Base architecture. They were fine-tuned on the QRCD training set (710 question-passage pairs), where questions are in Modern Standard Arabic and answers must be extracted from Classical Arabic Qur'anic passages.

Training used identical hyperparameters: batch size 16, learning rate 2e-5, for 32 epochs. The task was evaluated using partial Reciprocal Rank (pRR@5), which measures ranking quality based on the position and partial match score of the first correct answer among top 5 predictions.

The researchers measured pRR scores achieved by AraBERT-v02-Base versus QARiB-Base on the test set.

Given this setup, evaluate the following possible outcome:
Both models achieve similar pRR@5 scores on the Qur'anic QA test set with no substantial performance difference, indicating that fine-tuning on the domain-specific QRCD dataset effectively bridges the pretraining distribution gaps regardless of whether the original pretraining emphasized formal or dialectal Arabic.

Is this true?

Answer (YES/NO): NO